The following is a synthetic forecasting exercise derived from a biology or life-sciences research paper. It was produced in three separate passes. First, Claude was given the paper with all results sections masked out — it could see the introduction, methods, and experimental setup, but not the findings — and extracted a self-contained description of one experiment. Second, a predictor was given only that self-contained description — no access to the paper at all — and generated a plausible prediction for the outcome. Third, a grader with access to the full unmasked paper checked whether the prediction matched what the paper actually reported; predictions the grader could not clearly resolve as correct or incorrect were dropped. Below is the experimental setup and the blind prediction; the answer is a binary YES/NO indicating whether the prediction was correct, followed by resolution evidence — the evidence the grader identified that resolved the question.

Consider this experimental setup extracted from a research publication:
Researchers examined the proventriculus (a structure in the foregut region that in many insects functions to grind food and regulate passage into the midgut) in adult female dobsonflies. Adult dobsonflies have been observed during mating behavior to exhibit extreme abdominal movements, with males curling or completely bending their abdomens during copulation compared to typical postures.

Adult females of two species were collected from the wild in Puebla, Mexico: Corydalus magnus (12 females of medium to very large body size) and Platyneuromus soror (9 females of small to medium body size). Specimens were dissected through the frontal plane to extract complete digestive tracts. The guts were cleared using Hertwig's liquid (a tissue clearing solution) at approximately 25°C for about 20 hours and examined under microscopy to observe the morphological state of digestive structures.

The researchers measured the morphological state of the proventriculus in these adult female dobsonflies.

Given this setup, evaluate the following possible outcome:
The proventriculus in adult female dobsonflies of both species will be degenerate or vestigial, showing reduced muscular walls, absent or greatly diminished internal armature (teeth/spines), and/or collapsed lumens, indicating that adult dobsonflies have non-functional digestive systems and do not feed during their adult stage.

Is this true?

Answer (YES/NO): NO